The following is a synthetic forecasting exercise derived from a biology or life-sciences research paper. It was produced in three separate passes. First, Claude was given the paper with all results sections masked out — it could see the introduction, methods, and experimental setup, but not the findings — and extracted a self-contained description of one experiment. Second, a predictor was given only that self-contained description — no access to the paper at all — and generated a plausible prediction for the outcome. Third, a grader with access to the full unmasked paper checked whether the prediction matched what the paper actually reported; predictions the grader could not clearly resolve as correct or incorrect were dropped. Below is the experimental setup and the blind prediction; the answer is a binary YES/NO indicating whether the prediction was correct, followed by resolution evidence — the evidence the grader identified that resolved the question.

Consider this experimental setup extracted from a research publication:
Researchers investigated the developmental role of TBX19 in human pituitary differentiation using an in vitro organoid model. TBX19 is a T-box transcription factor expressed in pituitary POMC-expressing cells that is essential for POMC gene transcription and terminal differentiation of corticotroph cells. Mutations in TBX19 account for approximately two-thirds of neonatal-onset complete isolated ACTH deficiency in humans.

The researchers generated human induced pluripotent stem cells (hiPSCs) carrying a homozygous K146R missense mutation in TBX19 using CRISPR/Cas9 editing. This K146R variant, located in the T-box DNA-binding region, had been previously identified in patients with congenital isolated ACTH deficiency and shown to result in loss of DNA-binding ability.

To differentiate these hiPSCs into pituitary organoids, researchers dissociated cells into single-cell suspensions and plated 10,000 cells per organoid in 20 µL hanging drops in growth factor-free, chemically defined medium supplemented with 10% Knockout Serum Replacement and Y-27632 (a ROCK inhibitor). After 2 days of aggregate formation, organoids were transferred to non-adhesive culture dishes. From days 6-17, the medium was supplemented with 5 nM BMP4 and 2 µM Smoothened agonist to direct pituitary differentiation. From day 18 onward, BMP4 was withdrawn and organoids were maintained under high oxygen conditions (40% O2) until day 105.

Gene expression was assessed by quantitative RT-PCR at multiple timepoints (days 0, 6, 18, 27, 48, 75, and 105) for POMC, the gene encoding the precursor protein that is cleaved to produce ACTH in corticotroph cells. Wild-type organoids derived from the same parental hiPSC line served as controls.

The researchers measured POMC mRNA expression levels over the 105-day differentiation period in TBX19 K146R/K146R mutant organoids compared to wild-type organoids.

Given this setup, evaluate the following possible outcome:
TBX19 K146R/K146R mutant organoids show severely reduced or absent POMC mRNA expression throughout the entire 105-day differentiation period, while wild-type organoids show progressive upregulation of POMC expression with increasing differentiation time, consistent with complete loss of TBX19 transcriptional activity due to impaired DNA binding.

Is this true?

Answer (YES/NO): NO